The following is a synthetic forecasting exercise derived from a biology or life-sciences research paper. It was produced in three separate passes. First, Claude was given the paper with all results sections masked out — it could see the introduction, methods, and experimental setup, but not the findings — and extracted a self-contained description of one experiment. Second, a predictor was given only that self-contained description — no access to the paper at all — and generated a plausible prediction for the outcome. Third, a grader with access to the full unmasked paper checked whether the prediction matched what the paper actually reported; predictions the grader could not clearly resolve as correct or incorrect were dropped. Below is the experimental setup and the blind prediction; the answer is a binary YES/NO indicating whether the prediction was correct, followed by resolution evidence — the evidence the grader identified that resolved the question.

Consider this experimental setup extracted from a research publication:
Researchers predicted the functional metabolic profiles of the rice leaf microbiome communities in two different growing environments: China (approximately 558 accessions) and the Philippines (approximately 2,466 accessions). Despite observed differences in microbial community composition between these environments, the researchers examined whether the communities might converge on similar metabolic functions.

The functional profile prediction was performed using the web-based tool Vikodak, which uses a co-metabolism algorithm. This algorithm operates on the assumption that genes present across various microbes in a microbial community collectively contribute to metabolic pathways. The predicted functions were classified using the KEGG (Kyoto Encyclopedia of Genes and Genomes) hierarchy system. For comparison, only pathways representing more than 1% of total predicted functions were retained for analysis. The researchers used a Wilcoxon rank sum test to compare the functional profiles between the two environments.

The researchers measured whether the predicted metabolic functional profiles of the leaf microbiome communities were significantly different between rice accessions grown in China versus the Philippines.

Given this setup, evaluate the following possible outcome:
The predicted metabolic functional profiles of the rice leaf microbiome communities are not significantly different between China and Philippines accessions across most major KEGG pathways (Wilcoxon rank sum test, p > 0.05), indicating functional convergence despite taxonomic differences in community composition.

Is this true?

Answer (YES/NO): YES